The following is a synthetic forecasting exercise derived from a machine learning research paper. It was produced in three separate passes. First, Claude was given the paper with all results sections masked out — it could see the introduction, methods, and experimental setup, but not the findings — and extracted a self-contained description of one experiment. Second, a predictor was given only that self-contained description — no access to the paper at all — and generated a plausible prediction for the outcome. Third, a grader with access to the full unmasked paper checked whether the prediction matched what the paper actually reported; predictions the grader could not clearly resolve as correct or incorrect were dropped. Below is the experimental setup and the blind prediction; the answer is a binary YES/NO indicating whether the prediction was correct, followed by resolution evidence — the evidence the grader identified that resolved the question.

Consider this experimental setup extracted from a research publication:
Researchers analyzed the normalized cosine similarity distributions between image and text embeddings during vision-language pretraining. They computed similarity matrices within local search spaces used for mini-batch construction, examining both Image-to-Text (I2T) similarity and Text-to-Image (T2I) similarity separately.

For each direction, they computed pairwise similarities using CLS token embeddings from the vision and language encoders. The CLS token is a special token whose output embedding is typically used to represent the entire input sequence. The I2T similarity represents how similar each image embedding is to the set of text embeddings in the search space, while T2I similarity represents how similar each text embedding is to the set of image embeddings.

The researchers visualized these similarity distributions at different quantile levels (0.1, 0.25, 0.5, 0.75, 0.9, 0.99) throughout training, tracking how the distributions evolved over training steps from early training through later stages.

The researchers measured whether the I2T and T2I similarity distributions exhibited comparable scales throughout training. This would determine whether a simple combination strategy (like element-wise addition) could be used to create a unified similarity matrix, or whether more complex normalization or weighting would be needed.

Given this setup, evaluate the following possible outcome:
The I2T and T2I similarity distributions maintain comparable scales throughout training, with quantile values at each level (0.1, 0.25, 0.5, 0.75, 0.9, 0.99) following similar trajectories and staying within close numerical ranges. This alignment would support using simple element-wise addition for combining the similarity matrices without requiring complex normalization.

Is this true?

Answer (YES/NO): YES